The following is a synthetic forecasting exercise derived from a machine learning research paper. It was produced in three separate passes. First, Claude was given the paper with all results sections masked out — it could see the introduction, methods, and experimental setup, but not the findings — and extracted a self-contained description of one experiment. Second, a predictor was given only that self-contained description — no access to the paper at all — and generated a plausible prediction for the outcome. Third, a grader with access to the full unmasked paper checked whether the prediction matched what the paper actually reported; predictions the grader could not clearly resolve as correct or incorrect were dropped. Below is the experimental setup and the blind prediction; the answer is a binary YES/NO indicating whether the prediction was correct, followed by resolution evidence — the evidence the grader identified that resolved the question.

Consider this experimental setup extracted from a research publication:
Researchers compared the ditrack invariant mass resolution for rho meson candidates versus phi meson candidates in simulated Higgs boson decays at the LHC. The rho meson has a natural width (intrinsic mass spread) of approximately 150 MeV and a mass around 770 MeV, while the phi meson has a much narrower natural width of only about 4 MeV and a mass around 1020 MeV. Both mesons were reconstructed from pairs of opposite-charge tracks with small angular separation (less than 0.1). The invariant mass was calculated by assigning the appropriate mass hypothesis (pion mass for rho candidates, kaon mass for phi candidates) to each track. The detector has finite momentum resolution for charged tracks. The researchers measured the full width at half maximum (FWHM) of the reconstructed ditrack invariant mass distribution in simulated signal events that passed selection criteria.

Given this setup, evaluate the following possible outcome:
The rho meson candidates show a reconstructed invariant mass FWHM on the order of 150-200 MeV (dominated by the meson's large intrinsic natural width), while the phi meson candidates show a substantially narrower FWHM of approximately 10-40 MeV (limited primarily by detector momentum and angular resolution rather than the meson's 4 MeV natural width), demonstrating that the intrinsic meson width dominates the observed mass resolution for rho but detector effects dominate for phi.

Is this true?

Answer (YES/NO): NO